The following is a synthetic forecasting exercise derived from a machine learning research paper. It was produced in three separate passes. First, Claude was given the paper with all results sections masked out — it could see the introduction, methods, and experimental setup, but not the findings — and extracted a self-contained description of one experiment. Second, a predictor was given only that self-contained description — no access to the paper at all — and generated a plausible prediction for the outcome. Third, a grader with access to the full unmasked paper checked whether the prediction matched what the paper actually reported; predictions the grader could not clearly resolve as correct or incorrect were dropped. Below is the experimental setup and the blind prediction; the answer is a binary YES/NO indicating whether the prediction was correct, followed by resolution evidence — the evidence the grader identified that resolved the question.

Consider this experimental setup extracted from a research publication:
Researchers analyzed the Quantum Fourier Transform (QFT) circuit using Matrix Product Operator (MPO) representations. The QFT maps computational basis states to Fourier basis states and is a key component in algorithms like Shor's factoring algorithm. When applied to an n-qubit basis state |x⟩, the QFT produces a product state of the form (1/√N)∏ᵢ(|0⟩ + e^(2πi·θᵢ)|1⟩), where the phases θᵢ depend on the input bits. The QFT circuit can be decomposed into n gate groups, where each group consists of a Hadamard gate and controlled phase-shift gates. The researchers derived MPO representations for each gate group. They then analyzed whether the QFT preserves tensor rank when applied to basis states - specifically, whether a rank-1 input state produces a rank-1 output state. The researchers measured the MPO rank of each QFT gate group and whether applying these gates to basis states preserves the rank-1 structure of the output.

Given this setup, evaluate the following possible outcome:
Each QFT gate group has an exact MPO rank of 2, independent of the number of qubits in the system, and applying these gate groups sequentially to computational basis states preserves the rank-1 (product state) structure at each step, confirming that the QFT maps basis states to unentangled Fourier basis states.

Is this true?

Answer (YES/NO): NO